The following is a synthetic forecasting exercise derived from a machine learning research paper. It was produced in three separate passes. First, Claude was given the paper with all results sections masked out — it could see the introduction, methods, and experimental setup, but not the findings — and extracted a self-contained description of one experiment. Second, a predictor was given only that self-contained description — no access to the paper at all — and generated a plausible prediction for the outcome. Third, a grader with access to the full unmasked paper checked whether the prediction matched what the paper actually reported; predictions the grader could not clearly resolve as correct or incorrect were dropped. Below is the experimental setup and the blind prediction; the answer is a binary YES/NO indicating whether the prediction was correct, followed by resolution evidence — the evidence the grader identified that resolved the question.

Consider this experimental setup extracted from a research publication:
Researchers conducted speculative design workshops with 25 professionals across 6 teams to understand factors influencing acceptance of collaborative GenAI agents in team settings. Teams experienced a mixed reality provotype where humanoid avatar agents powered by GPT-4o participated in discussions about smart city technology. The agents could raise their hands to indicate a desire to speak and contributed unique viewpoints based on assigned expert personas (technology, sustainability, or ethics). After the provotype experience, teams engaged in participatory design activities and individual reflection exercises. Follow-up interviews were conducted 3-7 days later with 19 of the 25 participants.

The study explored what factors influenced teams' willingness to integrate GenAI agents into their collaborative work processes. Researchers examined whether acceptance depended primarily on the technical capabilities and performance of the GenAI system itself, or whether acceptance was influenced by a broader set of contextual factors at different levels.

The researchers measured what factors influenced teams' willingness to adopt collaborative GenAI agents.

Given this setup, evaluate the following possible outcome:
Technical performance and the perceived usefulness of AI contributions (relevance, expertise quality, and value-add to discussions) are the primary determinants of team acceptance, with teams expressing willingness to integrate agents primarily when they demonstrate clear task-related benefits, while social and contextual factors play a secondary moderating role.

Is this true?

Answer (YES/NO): NO